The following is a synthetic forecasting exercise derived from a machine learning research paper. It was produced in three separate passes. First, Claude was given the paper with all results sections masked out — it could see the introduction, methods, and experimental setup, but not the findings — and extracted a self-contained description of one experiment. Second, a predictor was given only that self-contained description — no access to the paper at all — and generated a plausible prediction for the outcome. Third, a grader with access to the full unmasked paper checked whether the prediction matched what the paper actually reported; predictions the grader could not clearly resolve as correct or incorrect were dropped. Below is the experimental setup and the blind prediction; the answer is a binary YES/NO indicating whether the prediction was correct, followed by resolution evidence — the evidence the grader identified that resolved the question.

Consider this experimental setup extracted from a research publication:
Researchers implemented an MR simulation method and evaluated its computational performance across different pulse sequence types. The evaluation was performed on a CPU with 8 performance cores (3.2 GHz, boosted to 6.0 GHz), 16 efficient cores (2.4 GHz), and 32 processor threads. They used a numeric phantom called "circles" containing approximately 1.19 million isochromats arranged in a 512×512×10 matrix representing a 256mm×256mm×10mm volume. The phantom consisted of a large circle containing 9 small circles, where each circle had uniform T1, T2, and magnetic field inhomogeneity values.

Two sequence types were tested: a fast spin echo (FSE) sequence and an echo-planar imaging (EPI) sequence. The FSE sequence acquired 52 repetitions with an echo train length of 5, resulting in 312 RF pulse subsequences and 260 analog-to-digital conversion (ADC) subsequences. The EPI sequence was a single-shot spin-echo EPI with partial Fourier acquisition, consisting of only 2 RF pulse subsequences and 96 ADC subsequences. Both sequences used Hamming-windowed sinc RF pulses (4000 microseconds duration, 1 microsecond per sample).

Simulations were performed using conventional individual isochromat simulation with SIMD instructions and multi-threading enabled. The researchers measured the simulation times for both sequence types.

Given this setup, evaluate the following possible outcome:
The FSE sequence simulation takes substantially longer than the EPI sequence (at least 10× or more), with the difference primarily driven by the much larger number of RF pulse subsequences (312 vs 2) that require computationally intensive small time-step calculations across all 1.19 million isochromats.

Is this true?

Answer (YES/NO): NO